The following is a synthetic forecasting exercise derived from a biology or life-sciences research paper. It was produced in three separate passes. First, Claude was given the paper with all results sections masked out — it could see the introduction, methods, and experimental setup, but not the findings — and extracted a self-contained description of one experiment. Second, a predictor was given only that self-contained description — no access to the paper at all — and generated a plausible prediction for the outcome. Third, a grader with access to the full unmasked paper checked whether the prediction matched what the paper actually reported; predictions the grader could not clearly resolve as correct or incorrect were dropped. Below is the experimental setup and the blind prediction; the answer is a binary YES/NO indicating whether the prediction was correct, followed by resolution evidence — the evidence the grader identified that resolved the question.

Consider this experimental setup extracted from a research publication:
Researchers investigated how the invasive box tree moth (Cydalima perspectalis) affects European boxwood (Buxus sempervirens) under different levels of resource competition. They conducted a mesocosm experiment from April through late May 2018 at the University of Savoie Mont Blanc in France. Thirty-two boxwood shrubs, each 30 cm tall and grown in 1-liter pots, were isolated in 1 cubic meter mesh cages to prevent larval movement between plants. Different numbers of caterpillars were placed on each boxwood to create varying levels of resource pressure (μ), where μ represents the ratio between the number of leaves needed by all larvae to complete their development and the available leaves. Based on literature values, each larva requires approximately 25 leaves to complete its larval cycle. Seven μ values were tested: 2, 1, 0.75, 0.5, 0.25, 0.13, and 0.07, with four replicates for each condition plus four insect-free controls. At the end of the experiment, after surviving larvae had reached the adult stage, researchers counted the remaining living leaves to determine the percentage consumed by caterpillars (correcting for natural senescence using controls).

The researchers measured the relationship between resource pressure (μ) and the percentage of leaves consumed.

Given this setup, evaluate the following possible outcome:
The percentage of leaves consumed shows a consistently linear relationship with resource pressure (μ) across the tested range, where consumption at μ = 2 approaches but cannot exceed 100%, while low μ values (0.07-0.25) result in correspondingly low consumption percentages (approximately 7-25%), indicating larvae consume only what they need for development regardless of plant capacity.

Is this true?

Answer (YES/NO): NO